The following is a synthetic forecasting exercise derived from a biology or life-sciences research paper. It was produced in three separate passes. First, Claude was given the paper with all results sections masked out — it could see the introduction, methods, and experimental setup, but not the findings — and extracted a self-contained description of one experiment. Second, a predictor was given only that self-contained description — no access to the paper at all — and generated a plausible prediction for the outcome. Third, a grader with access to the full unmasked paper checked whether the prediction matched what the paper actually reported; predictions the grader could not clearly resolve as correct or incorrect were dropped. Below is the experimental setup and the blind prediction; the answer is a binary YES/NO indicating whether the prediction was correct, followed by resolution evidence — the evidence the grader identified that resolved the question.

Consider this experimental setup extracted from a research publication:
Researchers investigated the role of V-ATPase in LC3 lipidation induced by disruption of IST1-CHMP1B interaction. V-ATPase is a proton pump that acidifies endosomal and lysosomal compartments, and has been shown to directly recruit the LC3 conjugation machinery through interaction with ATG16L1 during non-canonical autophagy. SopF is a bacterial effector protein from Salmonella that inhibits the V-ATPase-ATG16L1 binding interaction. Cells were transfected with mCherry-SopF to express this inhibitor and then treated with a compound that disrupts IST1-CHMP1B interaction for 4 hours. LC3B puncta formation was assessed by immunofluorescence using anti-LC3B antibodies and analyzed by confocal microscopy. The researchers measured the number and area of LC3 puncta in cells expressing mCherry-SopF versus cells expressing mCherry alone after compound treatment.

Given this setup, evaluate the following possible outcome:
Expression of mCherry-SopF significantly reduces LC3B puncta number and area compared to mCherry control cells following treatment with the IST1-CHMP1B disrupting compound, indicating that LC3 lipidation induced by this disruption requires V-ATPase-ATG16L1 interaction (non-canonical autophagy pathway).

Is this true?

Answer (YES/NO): YES